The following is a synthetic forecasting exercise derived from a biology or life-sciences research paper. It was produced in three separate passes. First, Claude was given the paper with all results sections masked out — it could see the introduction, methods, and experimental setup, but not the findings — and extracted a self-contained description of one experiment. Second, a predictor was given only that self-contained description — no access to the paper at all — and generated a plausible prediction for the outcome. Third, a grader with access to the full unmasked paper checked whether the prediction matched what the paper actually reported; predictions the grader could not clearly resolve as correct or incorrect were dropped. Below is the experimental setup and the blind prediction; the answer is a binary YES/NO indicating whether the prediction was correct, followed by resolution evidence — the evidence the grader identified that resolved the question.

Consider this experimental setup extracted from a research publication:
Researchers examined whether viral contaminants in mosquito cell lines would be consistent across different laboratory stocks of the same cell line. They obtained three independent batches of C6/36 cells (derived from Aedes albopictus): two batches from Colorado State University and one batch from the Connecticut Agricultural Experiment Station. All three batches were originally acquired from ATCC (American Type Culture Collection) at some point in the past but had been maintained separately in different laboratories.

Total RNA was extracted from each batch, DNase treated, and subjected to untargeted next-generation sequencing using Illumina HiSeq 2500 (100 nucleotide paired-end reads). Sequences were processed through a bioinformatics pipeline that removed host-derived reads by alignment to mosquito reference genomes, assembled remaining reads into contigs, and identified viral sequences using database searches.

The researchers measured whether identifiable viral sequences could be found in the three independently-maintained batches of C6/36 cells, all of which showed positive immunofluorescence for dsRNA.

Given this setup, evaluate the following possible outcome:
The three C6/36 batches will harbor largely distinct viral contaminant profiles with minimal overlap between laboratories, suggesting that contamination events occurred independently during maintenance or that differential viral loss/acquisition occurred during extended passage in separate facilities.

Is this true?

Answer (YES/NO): NO